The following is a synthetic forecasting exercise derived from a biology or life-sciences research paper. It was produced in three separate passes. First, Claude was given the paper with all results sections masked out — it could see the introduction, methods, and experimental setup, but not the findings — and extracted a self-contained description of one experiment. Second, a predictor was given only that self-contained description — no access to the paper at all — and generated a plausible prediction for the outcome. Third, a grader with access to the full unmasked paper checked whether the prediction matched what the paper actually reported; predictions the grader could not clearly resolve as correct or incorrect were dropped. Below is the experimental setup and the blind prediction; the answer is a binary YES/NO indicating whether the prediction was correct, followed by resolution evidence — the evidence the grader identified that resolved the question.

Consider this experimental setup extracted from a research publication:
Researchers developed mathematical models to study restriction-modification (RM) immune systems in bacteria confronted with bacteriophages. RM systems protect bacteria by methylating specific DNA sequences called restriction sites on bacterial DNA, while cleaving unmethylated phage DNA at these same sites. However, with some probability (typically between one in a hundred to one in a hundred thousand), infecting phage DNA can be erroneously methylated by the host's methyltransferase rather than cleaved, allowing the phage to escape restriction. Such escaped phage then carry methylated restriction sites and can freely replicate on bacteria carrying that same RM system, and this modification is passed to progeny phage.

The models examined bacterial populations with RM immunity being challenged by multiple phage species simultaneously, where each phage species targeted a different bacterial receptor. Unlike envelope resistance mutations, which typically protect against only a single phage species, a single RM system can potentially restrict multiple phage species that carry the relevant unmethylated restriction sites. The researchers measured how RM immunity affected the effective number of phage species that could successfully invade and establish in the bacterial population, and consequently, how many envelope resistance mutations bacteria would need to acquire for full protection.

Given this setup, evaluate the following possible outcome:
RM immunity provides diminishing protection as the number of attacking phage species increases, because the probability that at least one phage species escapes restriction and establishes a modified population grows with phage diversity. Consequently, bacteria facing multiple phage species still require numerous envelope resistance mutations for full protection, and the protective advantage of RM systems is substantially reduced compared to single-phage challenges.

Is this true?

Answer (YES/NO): NO